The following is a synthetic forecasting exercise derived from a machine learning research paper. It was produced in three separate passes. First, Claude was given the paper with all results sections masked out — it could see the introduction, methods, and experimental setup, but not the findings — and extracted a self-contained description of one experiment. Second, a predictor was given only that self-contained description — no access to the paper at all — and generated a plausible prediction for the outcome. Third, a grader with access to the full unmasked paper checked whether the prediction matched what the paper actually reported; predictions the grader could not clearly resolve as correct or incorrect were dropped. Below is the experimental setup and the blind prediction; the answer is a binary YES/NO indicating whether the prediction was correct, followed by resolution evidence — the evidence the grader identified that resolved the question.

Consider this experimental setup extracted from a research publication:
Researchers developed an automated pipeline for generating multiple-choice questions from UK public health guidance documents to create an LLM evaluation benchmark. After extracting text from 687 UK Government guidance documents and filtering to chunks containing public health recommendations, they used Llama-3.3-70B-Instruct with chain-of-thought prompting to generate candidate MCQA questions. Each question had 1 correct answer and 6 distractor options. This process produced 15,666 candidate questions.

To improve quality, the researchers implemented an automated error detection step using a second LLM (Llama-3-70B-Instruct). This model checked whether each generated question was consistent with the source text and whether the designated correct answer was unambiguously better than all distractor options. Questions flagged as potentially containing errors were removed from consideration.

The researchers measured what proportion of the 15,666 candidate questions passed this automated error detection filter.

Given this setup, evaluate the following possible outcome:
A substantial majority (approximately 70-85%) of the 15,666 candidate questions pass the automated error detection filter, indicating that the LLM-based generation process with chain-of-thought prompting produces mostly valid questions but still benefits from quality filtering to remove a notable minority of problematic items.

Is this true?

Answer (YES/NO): NO